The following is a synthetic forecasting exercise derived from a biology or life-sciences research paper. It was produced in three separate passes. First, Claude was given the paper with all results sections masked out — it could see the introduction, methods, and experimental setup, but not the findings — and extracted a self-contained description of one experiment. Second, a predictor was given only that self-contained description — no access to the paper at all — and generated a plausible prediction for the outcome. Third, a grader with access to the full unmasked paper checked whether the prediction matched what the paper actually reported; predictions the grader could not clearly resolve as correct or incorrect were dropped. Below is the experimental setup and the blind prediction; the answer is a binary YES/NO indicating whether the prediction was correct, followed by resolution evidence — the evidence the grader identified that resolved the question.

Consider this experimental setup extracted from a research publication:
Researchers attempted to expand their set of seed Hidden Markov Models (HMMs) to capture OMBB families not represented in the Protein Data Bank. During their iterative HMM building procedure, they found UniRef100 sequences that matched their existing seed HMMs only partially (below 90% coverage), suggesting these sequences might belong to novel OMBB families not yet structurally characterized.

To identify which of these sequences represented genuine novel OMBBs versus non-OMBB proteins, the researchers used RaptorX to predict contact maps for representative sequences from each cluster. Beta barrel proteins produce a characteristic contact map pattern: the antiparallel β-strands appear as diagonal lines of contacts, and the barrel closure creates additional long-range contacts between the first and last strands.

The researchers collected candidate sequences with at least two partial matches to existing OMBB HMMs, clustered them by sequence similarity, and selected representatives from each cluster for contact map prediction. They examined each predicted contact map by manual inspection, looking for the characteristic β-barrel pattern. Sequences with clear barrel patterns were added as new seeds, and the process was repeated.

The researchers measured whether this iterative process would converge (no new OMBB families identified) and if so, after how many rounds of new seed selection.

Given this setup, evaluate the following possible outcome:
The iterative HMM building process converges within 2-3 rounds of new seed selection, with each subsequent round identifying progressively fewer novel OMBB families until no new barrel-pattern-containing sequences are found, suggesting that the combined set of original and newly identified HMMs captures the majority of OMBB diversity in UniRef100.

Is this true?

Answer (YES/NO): NO